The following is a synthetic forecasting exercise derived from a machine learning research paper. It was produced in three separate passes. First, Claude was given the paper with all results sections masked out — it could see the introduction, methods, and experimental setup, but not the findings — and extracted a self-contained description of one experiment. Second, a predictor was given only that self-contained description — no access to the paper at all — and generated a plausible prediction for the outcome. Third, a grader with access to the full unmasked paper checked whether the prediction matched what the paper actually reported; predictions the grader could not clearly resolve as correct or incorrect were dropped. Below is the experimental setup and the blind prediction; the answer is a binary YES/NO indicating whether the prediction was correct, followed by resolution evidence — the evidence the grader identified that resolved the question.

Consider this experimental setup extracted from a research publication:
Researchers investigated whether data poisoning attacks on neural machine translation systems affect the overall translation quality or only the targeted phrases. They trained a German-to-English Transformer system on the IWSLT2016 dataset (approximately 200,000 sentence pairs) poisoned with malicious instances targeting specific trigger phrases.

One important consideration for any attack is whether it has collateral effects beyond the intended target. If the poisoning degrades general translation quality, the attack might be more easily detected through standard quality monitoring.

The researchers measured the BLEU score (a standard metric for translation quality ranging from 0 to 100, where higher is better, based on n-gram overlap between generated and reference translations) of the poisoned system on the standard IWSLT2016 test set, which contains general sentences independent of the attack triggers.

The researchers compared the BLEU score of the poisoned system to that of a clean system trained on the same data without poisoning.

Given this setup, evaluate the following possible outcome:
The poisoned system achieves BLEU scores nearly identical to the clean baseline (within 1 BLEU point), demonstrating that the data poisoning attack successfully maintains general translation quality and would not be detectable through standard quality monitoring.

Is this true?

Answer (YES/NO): YES